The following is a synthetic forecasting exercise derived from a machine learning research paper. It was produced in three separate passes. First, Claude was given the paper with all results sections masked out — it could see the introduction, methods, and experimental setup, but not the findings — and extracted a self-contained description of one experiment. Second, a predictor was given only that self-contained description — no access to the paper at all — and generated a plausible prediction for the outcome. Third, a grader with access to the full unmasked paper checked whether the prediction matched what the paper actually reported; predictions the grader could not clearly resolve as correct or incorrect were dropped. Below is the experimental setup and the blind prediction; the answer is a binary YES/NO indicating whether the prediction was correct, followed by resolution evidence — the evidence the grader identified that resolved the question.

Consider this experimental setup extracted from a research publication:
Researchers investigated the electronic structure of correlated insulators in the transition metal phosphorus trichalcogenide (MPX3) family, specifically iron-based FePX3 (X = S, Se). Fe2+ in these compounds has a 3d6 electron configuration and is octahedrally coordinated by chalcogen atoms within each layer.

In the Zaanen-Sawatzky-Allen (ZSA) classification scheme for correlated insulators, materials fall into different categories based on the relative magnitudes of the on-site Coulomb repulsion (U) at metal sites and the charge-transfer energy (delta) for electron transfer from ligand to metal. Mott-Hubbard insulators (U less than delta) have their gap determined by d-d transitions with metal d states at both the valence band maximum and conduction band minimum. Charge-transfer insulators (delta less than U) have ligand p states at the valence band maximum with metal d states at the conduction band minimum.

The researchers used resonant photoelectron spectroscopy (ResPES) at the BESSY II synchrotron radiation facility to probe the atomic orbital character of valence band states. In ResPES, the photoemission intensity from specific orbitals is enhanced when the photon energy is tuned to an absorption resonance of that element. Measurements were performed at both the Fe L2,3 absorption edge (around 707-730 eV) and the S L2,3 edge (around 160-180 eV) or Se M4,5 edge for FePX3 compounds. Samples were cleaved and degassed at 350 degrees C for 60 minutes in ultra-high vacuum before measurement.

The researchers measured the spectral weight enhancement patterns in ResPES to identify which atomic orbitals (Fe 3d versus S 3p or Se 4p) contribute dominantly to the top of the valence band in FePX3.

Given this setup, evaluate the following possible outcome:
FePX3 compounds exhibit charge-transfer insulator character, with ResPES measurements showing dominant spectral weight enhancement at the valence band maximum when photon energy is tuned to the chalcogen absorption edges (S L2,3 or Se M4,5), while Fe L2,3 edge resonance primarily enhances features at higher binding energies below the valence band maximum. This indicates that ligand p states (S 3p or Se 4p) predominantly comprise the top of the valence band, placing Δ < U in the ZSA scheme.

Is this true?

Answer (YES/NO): NO